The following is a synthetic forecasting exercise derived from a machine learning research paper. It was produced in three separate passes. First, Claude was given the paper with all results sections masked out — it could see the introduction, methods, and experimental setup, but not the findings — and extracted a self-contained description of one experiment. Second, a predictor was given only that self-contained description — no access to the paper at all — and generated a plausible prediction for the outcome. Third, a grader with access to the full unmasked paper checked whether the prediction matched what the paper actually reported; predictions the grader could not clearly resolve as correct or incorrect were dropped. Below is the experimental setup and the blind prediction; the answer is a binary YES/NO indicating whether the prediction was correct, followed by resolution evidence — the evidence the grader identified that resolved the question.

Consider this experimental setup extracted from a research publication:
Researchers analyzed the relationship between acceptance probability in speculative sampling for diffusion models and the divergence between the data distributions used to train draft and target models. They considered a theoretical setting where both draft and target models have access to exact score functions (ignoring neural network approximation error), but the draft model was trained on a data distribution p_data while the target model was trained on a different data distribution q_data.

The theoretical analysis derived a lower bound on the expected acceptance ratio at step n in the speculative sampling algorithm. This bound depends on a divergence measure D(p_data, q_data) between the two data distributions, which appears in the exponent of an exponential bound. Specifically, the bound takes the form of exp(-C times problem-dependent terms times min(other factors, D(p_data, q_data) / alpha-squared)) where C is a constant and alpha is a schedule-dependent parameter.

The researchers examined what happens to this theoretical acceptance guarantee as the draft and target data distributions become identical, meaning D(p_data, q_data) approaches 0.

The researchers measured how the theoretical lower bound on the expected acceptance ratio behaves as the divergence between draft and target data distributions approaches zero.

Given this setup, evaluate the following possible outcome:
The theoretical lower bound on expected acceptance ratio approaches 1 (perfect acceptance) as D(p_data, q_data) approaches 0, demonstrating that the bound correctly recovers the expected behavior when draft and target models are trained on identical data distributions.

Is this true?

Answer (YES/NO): YES